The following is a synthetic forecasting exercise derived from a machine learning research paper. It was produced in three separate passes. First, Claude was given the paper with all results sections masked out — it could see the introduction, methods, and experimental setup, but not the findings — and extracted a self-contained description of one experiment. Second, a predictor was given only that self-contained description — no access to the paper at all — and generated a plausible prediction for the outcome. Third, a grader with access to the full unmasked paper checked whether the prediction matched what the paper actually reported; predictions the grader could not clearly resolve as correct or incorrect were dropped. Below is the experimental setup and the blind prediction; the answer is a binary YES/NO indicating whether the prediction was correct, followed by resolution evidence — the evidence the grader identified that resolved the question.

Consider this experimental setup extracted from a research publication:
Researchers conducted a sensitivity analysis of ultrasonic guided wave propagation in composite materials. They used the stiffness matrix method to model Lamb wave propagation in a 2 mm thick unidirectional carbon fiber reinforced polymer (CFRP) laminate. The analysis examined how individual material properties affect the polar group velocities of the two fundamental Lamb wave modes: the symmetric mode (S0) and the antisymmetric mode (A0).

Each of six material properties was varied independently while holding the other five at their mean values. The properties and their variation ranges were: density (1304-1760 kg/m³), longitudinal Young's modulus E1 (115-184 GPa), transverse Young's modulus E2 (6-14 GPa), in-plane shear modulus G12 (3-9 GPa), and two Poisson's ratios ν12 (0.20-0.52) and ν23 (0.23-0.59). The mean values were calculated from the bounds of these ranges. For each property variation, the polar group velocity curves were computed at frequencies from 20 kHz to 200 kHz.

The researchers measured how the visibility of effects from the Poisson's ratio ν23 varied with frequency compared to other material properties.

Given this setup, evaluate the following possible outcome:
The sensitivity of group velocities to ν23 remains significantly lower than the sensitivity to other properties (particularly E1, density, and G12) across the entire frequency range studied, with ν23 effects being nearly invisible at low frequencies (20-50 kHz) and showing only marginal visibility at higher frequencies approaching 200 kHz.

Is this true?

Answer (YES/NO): YES